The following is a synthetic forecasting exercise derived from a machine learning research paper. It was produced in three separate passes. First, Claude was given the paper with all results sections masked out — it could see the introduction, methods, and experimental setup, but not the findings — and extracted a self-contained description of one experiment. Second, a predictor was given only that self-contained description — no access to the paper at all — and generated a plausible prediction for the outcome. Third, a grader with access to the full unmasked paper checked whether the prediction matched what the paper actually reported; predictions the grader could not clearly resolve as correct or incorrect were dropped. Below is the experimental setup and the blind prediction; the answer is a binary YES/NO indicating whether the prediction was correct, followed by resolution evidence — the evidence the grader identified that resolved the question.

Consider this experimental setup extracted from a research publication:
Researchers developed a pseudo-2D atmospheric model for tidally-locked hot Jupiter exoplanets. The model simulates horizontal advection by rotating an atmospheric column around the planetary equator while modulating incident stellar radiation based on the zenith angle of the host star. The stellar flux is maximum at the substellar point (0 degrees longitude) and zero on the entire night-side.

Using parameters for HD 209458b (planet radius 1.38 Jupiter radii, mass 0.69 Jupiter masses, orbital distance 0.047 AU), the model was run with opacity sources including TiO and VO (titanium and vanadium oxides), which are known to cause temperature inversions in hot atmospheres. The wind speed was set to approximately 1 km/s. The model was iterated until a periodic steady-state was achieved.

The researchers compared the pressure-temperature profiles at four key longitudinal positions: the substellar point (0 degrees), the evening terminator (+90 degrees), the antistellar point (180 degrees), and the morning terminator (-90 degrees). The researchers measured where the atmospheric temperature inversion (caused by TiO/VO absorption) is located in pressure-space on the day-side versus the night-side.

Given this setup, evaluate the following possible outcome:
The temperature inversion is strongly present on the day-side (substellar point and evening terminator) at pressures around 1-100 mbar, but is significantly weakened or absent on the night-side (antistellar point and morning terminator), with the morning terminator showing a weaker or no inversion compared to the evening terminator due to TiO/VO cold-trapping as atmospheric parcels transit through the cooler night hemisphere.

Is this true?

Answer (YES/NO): NO